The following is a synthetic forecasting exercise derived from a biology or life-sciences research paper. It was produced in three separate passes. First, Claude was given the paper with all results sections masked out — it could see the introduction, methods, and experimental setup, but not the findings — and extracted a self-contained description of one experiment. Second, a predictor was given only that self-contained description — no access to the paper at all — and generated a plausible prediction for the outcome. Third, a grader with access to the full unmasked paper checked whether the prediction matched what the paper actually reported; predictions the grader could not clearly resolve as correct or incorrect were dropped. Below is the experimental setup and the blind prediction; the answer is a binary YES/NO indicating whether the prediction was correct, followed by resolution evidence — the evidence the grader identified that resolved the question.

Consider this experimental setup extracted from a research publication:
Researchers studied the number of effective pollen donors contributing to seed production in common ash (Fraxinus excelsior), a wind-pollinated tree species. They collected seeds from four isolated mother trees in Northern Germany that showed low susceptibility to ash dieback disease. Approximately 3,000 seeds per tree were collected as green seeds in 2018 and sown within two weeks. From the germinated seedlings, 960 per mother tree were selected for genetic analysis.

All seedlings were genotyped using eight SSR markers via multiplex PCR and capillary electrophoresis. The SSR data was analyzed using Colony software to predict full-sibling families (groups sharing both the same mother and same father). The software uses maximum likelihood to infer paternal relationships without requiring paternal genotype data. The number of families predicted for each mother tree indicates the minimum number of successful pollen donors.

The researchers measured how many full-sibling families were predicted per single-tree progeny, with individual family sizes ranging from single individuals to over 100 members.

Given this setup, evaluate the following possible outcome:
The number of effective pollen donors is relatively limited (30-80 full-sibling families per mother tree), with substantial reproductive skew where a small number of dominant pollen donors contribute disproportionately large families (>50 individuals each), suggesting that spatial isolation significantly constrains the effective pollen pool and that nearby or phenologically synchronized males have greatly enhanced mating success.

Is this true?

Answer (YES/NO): NO